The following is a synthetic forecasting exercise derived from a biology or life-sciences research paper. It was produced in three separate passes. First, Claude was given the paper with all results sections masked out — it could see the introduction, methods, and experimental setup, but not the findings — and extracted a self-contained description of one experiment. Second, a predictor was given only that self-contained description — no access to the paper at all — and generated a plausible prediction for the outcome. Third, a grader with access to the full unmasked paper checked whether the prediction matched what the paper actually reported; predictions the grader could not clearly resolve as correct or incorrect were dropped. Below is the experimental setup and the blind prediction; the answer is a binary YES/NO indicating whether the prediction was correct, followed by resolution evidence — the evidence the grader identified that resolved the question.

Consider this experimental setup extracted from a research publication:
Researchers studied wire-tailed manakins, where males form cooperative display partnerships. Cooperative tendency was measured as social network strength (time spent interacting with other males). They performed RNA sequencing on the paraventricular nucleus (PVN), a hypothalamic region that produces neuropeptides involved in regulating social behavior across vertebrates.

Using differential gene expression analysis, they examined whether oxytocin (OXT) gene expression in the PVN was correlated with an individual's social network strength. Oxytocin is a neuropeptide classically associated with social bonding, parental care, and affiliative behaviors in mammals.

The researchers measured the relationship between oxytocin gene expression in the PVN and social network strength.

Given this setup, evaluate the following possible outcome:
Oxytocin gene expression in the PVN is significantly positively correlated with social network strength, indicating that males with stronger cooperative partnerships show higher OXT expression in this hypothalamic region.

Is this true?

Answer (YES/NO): NO